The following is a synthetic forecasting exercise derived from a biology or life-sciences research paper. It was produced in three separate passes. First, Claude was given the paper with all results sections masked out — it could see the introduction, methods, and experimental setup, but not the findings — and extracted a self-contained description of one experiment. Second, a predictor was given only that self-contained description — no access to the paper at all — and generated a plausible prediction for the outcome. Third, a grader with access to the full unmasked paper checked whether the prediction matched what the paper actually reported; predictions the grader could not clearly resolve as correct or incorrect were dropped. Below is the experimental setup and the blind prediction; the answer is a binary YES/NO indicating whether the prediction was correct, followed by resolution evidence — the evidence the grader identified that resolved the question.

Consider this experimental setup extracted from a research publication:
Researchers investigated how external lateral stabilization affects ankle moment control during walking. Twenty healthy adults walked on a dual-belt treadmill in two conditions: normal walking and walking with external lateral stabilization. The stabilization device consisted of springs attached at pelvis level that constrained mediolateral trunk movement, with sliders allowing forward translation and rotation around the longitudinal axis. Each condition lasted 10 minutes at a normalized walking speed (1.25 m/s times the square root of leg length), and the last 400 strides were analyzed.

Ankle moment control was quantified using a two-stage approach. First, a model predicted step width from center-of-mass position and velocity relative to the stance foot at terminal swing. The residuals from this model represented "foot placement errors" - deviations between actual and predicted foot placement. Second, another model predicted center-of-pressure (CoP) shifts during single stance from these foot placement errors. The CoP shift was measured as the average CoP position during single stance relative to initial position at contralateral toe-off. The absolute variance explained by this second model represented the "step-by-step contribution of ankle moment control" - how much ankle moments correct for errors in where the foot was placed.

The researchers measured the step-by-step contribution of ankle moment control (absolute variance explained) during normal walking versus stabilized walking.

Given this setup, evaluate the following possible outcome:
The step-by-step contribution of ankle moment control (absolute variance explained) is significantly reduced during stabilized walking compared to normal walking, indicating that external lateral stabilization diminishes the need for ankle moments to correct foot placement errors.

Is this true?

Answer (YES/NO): YES